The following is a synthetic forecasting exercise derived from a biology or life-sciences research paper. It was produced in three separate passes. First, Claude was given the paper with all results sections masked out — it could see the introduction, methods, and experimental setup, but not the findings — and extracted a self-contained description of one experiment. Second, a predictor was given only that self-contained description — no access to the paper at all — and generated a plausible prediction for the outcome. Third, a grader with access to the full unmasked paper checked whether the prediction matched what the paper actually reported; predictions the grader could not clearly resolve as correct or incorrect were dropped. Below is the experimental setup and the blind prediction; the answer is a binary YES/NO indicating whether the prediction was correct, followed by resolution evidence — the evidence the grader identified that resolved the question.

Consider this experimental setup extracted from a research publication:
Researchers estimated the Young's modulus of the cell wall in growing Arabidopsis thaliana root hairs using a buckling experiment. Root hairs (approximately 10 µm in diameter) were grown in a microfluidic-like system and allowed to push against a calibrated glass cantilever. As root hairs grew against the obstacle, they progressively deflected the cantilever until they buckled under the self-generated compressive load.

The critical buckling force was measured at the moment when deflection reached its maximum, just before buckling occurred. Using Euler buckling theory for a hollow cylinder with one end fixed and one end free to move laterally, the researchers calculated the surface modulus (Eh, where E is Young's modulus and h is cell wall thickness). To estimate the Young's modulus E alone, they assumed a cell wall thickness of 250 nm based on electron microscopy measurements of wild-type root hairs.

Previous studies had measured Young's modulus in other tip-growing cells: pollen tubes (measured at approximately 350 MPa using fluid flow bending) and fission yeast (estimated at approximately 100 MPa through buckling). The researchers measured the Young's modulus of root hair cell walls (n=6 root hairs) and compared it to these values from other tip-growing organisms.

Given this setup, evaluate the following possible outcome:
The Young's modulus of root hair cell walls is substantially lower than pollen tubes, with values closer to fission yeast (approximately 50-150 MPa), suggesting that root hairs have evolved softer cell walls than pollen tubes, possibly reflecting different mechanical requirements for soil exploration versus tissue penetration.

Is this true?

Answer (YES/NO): NO